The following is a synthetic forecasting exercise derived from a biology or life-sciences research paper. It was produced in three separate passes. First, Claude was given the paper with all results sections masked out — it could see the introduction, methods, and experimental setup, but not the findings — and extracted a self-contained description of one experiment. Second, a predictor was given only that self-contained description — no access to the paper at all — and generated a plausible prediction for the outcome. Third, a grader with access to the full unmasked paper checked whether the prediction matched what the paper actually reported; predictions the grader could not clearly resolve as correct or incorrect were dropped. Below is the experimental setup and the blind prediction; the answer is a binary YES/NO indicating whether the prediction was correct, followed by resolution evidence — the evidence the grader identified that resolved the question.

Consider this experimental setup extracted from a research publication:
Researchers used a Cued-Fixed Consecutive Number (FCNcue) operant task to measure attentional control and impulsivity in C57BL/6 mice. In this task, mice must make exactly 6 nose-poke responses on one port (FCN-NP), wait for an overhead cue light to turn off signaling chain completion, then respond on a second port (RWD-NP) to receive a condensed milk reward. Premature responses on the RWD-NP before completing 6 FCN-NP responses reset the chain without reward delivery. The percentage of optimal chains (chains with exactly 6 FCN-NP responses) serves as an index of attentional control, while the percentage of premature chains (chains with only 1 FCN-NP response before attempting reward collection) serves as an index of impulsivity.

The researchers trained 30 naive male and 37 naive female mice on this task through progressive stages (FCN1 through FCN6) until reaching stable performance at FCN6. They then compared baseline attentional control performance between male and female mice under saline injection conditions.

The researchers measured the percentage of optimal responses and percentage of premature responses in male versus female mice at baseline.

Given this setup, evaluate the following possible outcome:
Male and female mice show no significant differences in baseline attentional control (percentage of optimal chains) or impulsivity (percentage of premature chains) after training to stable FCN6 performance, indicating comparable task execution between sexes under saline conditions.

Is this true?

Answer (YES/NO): NO